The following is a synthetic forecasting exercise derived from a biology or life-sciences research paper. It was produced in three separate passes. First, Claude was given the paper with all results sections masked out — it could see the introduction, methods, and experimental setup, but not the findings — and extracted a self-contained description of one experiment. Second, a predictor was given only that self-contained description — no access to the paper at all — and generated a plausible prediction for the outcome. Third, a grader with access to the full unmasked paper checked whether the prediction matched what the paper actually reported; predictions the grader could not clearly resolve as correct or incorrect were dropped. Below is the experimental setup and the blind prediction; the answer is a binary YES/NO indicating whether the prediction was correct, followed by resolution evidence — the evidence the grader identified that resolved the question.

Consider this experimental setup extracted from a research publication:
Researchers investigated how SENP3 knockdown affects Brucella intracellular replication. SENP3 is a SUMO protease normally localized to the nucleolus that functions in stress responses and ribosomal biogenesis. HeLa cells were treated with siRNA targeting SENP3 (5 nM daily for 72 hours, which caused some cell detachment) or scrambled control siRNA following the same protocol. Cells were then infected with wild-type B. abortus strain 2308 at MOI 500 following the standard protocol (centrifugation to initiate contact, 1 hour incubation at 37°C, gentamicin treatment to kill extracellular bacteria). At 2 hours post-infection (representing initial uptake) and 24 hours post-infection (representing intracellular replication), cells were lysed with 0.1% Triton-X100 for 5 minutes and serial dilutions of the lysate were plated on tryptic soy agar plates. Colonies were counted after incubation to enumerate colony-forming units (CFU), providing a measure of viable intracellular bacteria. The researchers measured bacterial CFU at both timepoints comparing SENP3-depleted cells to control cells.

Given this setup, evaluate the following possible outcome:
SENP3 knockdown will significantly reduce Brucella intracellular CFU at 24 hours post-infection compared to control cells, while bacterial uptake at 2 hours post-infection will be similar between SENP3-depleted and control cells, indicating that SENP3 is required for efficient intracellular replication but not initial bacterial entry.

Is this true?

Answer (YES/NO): NO